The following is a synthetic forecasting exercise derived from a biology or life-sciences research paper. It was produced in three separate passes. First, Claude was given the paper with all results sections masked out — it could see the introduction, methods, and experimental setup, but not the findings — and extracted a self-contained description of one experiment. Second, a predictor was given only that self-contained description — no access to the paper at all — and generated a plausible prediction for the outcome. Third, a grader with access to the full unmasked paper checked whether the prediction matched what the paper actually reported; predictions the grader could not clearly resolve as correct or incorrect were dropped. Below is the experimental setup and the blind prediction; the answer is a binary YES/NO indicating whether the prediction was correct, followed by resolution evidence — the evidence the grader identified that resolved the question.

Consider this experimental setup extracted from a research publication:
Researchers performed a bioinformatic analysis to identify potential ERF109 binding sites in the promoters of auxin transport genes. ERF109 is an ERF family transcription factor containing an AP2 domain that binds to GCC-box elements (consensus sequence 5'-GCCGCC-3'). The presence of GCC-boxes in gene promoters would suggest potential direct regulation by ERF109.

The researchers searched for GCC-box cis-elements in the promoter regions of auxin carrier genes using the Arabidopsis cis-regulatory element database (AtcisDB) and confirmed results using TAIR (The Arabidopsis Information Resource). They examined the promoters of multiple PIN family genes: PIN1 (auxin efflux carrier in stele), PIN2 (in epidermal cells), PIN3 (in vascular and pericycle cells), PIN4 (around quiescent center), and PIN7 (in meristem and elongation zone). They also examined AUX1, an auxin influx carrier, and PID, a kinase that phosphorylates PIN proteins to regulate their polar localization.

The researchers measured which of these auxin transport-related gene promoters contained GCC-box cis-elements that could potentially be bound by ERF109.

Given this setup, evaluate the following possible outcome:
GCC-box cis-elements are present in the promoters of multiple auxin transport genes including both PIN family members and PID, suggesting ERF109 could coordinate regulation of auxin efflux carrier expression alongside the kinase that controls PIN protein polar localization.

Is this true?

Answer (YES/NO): NO